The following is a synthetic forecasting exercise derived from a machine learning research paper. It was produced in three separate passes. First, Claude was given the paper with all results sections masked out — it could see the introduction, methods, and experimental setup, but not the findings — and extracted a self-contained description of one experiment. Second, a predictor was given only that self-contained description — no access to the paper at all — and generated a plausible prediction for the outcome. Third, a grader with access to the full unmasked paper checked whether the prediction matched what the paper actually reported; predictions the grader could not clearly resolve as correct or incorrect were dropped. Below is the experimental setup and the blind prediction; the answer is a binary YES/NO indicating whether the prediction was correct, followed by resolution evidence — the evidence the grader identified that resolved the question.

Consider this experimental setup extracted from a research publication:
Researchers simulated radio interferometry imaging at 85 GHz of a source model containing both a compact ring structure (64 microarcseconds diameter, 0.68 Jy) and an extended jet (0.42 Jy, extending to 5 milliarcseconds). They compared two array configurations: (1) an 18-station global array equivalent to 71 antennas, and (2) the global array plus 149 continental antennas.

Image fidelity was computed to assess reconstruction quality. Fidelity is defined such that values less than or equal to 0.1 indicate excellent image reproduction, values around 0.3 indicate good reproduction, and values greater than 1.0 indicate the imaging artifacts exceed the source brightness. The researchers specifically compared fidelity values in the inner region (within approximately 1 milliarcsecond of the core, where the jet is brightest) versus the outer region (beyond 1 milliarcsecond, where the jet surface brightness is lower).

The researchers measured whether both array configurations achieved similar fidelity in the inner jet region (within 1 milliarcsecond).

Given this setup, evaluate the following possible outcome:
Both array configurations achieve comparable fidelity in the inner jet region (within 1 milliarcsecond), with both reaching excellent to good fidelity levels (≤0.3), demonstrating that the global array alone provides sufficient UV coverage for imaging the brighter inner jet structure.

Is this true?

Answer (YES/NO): YES